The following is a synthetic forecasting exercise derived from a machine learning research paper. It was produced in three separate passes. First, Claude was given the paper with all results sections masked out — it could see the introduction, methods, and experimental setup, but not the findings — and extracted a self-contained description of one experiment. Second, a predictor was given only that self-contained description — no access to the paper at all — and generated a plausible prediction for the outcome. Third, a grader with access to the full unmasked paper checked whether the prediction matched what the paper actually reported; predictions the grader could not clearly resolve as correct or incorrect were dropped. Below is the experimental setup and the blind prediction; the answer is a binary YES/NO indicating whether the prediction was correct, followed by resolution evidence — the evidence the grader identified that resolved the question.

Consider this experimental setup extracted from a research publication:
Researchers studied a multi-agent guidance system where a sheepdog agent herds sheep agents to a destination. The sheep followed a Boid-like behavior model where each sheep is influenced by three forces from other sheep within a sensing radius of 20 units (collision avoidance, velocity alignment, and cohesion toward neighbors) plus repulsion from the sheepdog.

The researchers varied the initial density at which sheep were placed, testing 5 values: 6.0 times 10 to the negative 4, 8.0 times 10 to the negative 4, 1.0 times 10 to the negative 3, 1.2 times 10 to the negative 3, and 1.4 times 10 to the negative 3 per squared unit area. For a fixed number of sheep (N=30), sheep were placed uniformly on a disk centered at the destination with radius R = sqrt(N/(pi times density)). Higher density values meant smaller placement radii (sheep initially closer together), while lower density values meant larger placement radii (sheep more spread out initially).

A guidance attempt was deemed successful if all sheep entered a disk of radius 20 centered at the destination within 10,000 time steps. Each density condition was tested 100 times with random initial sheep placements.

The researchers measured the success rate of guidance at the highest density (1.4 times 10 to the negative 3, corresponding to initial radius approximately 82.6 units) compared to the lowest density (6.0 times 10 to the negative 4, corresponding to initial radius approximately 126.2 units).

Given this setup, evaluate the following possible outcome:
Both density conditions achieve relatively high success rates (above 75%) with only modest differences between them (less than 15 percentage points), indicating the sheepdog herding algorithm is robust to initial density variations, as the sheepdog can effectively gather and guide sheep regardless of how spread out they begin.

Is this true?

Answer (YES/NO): YES